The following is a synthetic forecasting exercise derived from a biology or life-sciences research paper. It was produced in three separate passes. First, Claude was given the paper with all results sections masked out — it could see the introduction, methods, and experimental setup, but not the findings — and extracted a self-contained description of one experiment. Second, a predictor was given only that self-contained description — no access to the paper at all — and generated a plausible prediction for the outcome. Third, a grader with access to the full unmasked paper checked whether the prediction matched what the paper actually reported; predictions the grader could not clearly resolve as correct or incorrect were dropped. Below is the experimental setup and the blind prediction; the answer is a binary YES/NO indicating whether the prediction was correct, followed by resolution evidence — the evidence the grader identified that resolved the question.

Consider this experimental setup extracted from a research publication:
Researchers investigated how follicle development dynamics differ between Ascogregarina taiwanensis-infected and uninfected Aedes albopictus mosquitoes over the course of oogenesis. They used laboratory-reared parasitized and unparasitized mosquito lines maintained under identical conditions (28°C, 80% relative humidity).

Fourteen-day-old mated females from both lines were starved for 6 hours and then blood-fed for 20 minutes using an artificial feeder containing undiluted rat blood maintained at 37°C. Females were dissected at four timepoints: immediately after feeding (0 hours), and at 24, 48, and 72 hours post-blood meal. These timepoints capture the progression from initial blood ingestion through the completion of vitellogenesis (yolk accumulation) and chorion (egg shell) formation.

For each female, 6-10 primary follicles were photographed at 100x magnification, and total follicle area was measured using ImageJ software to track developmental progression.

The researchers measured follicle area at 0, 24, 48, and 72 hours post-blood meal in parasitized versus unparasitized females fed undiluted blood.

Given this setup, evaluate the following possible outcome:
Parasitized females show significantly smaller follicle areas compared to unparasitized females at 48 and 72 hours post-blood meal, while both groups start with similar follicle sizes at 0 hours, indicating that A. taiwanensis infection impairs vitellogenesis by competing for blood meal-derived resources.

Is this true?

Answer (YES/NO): NO